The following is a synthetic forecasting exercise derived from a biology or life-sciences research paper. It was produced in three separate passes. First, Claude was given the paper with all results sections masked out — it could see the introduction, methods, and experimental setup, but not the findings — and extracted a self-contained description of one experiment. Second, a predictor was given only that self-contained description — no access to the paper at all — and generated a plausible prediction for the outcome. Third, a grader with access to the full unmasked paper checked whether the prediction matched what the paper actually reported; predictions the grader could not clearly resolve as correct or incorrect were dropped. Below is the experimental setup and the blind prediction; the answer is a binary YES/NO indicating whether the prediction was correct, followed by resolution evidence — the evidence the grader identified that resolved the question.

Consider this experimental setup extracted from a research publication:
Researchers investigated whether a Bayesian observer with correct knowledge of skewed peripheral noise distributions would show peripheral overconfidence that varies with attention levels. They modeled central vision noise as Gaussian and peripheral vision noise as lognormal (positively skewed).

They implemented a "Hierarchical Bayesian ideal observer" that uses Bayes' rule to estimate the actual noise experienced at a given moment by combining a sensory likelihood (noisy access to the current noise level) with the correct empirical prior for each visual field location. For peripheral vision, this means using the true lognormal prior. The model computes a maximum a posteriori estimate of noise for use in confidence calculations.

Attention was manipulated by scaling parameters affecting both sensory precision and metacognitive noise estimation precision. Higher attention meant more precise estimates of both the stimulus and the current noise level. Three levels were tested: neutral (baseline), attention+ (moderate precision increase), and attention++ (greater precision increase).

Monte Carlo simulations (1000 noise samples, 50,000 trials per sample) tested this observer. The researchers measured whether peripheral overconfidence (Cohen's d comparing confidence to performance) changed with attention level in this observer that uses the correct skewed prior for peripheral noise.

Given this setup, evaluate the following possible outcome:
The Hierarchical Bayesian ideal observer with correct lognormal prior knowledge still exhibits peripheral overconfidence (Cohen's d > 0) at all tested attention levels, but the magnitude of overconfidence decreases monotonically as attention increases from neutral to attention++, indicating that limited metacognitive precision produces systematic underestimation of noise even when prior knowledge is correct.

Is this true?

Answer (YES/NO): NO